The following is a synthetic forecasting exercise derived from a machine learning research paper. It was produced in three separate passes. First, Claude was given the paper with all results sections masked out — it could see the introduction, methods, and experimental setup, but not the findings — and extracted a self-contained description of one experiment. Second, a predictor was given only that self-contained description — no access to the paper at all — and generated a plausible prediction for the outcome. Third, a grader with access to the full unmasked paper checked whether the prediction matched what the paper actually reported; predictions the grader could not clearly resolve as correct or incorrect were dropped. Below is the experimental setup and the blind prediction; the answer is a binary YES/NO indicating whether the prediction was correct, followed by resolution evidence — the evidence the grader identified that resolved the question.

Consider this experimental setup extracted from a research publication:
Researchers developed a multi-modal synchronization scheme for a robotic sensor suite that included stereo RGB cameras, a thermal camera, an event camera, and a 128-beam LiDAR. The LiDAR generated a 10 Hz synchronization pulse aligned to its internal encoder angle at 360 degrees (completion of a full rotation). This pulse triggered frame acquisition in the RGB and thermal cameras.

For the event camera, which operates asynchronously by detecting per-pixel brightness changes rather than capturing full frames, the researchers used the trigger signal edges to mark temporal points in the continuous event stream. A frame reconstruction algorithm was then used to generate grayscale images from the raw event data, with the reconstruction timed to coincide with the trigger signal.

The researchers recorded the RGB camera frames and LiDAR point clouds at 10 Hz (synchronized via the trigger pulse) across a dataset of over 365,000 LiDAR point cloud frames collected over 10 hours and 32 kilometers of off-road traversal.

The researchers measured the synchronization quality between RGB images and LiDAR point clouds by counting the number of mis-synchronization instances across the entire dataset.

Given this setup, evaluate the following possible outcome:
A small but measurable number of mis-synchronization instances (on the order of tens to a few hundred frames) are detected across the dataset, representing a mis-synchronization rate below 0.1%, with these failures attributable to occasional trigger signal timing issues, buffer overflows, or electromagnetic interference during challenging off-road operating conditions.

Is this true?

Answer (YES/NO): NO